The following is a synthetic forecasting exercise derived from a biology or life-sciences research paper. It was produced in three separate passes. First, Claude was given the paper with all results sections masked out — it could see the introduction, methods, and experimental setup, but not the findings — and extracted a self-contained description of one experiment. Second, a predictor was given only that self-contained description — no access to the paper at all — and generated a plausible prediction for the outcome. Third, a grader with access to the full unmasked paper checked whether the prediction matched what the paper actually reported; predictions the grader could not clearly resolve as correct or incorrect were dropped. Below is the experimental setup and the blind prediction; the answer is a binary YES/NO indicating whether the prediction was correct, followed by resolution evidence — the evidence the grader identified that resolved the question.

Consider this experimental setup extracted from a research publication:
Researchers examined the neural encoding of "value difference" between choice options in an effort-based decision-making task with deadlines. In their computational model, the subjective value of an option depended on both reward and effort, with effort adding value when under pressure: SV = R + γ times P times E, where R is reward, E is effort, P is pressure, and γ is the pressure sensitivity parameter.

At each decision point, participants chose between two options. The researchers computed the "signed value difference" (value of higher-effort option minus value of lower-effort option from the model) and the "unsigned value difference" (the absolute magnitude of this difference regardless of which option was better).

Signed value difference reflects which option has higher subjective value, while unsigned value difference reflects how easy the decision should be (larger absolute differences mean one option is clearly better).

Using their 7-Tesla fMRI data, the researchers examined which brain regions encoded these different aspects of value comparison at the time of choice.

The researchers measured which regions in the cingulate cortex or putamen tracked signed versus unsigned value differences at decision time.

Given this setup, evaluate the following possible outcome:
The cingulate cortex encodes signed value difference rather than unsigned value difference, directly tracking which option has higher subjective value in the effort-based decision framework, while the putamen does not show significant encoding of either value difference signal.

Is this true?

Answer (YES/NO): NO